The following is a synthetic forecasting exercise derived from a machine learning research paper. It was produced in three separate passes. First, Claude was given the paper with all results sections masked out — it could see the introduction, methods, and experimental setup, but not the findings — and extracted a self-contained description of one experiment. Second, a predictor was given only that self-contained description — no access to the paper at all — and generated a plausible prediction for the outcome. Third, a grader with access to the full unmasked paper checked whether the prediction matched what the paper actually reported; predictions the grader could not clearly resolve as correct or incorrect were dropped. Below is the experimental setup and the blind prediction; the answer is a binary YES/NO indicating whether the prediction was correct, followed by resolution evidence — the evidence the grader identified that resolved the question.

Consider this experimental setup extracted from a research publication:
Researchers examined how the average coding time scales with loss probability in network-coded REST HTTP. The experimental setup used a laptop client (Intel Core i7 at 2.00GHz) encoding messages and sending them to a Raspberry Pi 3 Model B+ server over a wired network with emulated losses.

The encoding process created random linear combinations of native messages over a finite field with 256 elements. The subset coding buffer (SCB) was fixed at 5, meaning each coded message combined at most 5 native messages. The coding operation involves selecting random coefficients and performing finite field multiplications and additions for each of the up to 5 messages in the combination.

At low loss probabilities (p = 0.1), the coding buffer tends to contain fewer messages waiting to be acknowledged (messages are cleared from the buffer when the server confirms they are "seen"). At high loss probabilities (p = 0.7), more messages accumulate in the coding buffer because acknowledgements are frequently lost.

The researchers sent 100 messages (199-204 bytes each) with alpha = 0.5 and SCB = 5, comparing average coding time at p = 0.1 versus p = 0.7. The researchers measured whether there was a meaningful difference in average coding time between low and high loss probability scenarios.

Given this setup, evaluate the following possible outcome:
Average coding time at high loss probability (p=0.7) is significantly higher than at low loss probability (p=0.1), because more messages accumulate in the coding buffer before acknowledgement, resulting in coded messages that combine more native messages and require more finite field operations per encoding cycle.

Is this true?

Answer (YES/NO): NO